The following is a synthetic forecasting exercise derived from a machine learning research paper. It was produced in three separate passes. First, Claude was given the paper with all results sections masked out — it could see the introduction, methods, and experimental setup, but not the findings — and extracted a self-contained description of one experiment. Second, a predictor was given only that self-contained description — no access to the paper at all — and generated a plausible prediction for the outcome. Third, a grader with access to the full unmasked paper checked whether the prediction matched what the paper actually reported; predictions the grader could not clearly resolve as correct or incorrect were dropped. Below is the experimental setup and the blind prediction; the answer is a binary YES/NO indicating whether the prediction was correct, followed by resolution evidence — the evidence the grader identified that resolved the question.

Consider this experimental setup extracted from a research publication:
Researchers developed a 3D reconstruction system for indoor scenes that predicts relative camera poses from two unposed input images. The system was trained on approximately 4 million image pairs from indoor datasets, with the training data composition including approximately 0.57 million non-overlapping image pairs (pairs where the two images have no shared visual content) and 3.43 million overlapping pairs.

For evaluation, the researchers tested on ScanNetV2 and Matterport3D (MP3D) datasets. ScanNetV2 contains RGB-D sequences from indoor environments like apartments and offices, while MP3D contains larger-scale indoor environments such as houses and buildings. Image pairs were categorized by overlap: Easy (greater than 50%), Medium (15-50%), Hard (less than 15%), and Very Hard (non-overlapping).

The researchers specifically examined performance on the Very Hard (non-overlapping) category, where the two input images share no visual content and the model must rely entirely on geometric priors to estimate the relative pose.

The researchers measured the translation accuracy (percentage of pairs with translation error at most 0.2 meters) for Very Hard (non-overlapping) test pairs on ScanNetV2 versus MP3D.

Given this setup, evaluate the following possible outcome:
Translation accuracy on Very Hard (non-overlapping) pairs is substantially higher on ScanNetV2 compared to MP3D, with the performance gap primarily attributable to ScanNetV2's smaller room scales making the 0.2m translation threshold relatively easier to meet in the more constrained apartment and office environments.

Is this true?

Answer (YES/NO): NO